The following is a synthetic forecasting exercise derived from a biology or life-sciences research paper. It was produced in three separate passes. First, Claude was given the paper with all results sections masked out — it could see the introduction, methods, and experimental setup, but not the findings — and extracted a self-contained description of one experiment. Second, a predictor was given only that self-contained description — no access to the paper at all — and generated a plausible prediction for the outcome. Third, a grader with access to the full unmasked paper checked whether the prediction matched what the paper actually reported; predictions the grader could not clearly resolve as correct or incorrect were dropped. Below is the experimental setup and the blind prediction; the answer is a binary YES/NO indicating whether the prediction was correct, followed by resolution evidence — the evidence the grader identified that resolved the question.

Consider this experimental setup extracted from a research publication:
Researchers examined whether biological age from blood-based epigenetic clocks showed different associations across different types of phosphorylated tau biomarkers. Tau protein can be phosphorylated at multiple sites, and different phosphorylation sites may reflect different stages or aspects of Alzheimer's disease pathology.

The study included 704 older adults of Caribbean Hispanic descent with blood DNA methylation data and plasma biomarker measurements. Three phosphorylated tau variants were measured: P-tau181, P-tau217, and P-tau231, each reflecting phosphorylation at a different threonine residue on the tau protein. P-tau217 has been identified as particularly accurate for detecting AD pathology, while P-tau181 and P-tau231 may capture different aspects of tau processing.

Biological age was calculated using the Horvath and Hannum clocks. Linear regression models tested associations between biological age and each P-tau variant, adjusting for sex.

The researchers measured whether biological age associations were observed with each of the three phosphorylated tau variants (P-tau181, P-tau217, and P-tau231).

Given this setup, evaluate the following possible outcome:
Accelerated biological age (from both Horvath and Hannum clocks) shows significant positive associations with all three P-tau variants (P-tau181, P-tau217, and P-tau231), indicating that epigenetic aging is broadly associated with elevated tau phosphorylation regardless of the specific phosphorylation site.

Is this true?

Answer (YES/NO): YES